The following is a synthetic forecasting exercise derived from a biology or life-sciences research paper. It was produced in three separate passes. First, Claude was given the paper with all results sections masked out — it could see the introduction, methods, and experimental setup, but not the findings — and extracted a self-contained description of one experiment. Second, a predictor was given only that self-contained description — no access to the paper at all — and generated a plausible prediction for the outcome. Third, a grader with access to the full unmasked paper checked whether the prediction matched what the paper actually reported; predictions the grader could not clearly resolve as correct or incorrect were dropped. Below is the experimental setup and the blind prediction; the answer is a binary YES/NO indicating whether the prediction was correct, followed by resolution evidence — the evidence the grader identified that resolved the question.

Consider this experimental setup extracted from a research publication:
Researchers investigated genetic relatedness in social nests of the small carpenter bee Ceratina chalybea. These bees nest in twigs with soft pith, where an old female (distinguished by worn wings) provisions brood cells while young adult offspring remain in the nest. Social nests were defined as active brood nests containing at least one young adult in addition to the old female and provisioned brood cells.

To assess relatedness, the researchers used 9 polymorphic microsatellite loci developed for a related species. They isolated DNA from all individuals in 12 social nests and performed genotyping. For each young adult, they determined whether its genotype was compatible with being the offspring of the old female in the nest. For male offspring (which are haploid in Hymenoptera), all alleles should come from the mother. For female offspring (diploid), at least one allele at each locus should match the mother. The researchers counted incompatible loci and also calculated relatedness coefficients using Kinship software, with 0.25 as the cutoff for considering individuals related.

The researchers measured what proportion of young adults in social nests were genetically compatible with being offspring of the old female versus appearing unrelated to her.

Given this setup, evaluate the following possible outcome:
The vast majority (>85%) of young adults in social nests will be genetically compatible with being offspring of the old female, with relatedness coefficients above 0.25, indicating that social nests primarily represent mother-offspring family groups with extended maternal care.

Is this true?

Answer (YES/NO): NO